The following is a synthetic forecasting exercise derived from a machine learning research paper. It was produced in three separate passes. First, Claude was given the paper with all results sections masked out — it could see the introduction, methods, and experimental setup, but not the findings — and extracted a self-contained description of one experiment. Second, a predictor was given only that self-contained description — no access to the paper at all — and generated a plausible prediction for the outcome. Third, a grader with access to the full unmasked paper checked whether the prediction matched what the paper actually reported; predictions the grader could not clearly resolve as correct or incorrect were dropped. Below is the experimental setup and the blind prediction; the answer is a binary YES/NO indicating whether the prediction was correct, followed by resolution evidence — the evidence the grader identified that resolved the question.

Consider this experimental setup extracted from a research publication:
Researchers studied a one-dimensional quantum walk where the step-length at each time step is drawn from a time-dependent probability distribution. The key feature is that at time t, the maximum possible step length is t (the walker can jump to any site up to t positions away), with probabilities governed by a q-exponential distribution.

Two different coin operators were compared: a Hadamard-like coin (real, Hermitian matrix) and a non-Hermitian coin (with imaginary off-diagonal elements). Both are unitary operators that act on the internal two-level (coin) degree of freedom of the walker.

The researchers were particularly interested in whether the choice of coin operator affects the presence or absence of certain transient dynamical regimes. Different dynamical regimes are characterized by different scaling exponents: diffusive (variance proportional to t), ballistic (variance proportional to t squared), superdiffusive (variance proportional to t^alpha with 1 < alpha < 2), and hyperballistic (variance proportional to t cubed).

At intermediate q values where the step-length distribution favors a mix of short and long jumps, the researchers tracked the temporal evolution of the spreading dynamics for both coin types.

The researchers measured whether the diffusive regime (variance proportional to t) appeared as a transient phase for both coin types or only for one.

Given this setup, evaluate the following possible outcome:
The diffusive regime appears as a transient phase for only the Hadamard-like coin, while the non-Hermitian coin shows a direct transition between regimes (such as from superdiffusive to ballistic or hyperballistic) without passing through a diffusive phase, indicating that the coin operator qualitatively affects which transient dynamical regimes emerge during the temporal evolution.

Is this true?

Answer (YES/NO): NO